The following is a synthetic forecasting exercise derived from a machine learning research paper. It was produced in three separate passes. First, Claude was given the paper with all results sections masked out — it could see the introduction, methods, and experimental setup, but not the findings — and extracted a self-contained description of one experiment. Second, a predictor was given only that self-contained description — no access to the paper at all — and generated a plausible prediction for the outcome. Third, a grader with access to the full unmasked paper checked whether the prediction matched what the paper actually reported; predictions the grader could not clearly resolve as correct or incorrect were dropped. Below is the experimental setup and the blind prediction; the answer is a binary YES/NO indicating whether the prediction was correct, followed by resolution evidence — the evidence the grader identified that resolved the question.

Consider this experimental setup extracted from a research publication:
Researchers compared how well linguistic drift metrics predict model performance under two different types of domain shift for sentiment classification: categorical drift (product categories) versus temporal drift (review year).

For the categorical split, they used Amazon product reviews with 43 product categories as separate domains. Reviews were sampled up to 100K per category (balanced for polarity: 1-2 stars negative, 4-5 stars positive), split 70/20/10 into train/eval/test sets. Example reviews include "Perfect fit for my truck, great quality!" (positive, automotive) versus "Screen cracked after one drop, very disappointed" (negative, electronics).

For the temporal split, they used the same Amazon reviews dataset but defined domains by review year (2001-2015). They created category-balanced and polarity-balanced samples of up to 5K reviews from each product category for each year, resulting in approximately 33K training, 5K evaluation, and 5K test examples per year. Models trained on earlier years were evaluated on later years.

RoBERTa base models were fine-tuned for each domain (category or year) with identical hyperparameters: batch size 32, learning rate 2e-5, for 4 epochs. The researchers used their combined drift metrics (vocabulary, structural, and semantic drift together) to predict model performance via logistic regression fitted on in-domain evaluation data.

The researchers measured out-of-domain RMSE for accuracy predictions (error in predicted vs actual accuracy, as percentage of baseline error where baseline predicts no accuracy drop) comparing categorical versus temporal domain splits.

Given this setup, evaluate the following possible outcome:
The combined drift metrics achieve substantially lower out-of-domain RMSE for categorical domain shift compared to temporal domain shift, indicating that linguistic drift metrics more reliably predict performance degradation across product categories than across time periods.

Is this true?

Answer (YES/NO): YES